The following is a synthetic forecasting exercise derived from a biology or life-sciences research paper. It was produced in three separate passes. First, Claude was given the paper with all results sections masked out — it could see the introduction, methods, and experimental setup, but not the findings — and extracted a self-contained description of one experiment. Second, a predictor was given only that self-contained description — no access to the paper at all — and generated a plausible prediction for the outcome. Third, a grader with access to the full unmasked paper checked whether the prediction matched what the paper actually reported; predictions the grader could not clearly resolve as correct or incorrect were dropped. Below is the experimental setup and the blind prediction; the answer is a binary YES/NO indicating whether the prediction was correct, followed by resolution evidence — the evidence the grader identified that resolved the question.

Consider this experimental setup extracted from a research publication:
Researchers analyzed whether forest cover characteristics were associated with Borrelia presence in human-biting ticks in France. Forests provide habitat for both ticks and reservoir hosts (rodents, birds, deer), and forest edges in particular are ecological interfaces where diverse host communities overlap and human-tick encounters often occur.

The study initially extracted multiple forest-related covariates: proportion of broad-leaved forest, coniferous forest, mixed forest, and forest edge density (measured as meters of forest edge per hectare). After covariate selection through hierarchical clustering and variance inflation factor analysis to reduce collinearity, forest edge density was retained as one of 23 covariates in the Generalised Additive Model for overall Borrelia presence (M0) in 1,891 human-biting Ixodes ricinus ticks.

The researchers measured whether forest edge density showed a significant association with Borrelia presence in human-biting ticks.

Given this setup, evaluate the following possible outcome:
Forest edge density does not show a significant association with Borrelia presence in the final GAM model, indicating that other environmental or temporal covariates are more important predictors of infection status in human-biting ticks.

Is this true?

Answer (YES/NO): YES